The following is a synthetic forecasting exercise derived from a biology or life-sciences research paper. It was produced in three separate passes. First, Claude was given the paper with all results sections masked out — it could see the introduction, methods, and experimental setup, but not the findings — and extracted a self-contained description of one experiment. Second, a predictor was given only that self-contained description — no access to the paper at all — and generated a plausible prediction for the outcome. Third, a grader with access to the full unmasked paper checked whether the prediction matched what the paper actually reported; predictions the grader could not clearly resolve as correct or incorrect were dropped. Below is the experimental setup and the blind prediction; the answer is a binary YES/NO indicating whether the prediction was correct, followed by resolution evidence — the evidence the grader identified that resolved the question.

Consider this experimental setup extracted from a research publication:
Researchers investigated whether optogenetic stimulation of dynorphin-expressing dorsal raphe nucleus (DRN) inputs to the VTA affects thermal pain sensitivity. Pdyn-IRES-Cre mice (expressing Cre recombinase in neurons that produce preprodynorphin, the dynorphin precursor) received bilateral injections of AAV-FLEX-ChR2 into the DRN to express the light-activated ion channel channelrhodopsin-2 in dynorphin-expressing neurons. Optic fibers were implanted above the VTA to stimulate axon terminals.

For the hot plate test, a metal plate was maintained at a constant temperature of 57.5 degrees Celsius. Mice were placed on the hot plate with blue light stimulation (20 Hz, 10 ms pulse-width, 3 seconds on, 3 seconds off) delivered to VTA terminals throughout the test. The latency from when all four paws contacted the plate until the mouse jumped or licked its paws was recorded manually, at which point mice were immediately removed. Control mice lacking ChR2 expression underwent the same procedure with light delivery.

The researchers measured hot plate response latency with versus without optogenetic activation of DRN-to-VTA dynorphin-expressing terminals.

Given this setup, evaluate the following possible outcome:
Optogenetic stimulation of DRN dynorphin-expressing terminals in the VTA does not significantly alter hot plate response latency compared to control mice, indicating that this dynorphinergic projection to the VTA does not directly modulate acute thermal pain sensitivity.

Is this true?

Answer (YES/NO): YES